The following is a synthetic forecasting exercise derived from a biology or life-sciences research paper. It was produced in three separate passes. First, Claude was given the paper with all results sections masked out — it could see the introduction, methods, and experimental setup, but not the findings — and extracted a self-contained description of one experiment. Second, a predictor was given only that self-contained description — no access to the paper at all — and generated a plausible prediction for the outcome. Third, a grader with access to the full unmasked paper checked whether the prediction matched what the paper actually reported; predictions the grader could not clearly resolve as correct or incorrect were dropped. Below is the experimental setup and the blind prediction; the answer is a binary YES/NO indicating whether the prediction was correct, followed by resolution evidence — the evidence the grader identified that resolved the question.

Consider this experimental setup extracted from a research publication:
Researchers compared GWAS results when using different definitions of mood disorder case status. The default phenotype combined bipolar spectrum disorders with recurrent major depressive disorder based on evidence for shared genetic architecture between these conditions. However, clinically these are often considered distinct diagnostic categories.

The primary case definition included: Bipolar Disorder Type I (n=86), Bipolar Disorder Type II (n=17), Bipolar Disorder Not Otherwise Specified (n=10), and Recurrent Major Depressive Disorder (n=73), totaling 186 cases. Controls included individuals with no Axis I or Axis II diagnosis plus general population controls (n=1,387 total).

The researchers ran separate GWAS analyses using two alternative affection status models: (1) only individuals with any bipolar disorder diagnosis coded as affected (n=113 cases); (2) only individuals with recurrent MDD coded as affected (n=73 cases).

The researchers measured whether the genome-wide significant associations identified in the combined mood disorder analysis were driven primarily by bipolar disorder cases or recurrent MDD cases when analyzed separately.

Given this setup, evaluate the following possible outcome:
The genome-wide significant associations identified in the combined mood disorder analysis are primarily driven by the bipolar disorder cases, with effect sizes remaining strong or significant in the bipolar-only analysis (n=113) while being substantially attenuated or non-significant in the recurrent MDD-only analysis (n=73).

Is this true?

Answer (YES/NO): NO